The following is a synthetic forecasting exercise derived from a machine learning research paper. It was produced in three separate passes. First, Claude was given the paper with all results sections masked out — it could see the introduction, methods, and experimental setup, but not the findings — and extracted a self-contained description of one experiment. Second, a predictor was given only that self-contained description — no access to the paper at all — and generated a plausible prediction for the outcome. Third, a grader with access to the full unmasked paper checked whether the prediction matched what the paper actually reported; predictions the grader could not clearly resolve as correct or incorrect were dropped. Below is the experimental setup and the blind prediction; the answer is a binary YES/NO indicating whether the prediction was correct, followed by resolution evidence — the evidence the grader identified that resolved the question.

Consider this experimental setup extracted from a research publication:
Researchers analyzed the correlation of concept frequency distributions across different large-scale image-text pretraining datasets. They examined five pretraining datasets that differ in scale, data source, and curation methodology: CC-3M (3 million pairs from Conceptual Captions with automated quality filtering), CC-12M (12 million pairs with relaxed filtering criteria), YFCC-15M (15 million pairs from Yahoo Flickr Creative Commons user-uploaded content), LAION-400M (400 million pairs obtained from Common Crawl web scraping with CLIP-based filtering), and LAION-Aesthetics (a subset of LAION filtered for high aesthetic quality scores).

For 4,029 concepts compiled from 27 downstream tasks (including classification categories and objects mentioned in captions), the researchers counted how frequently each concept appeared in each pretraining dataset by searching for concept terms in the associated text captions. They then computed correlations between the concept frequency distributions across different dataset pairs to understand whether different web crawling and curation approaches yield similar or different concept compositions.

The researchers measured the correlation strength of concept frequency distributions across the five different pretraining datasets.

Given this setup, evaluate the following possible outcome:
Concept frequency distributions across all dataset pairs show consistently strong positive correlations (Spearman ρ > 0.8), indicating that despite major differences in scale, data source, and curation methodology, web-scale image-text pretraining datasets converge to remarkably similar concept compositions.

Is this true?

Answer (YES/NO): NO